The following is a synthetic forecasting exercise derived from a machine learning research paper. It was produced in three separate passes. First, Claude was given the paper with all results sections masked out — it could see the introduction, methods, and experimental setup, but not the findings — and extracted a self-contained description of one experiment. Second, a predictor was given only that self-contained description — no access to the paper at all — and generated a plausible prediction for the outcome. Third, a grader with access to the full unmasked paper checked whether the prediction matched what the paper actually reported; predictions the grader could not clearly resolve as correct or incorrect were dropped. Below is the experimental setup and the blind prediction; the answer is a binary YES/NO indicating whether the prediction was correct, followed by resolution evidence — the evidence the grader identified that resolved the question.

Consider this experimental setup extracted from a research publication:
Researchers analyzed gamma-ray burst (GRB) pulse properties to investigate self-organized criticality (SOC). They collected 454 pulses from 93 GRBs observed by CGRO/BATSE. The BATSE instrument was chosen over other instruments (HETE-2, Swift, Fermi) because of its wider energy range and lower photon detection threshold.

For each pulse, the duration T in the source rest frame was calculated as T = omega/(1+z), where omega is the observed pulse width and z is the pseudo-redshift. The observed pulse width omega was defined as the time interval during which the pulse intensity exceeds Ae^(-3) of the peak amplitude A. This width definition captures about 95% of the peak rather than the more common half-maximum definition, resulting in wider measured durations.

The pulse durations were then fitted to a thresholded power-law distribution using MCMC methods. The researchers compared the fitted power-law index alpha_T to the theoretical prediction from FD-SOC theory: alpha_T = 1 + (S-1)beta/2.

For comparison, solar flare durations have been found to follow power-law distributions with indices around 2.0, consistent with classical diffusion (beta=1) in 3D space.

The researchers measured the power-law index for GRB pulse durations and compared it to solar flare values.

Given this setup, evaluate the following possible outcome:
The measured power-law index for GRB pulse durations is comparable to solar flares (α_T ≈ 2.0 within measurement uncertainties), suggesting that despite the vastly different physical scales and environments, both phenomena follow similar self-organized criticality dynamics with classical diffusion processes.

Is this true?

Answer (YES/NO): YES